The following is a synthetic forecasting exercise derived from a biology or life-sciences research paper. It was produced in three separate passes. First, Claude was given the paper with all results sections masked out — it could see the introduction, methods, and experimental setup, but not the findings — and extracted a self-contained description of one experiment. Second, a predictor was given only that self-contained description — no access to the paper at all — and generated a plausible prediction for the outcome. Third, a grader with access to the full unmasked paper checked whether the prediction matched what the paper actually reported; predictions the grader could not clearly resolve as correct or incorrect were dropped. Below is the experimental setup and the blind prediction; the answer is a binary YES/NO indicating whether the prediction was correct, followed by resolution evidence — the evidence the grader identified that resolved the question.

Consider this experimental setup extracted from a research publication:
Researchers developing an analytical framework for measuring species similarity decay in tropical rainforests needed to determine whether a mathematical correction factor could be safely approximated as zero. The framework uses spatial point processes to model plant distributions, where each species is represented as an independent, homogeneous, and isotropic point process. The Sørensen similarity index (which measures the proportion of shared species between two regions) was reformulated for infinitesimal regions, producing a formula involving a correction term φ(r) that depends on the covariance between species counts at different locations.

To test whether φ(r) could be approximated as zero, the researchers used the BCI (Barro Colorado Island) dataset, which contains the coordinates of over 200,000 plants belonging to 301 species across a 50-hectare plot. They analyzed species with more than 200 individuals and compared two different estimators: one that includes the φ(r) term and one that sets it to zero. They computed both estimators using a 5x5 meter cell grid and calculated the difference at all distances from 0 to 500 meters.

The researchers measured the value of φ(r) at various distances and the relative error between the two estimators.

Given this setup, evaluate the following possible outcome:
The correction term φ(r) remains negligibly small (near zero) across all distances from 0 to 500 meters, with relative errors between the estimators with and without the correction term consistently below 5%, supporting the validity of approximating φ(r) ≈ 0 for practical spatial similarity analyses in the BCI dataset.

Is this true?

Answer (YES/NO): YES